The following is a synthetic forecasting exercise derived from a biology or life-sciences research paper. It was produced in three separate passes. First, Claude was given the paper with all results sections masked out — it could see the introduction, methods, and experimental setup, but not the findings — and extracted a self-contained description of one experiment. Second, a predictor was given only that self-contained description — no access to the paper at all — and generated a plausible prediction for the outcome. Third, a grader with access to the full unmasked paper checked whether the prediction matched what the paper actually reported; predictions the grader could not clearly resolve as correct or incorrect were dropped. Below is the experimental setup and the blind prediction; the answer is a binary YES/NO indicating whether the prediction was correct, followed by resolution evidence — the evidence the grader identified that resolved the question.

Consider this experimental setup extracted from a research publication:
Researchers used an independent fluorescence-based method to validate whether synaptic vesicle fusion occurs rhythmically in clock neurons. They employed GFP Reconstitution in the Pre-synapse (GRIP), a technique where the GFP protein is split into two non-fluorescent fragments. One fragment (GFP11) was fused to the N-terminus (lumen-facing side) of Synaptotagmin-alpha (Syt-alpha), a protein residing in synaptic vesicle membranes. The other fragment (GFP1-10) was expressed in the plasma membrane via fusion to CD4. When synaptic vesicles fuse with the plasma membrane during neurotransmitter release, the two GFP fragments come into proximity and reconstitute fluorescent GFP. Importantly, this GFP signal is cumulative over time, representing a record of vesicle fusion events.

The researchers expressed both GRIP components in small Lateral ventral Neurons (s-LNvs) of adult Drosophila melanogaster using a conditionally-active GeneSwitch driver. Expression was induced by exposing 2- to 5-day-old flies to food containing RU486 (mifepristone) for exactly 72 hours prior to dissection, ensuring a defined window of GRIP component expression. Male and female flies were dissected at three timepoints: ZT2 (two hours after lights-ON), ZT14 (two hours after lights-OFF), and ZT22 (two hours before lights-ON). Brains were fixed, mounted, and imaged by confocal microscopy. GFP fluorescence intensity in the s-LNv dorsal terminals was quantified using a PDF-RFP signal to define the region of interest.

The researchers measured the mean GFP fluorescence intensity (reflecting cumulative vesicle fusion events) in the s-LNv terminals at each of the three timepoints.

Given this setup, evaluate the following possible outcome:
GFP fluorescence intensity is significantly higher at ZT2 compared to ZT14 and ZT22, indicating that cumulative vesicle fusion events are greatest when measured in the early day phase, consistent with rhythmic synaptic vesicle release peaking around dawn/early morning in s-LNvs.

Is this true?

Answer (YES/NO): YES